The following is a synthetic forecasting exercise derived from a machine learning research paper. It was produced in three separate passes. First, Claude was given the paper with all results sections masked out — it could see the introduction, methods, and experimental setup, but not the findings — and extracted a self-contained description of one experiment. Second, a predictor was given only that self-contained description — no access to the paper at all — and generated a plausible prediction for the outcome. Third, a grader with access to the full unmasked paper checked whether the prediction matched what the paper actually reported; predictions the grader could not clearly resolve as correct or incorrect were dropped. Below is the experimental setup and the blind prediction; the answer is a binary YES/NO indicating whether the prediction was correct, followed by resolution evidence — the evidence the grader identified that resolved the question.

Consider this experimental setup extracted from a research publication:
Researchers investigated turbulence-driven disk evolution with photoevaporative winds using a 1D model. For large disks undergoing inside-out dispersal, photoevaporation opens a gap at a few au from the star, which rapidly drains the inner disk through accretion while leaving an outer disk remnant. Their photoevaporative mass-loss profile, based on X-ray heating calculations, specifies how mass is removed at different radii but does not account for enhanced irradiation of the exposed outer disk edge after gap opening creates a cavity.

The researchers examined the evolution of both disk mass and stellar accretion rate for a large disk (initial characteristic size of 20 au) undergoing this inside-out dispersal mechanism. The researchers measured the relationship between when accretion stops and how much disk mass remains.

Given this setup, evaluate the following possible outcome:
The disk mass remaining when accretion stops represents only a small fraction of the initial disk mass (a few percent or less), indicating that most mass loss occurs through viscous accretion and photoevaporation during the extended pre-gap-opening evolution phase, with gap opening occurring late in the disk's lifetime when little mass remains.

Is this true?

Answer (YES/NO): NO